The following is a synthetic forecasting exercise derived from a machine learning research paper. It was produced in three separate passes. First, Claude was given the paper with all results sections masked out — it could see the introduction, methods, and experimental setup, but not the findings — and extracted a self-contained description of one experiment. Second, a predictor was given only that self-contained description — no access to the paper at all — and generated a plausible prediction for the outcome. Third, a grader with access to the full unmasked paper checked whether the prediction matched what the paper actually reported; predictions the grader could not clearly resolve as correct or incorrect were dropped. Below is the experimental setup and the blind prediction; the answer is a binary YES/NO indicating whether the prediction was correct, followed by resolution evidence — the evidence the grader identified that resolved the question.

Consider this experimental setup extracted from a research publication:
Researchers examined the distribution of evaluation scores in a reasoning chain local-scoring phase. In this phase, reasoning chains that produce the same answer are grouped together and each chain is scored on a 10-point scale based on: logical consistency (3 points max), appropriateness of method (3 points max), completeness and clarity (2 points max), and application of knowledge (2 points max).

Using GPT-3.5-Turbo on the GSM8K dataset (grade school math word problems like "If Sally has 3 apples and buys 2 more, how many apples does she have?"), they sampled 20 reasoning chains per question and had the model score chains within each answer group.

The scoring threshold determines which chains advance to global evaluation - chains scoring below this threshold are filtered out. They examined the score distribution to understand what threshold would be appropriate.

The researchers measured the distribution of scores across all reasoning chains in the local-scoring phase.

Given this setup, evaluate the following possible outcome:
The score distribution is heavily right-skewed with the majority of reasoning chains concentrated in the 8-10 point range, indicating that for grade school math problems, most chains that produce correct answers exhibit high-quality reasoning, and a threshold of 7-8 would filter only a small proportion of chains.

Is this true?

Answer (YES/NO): NO